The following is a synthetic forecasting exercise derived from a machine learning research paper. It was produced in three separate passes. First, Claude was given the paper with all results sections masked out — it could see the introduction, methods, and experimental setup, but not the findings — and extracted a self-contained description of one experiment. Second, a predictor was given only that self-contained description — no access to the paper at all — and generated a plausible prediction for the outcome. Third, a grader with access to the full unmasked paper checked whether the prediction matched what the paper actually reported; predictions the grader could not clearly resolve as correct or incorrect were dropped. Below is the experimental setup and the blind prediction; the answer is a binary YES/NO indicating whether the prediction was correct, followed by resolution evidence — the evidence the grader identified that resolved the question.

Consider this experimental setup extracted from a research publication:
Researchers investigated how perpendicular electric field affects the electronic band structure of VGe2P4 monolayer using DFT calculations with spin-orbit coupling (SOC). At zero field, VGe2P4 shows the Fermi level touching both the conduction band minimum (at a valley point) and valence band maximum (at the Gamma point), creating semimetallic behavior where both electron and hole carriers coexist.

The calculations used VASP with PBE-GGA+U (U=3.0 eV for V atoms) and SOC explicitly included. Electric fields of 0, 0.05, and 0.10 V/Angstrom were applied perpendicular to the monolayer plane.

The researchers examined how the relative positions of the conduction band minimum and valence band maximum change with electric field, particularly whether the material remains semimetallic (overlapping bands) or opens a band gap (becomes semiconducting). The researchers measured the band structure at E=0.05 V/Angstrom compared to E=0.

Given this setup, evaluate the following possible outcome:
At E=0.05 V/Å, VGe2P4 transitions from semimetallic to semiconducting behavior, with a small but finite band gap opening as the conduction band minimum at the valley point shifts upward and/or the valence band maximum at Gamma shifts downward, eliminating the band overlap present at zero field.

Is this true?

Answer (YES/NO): NO